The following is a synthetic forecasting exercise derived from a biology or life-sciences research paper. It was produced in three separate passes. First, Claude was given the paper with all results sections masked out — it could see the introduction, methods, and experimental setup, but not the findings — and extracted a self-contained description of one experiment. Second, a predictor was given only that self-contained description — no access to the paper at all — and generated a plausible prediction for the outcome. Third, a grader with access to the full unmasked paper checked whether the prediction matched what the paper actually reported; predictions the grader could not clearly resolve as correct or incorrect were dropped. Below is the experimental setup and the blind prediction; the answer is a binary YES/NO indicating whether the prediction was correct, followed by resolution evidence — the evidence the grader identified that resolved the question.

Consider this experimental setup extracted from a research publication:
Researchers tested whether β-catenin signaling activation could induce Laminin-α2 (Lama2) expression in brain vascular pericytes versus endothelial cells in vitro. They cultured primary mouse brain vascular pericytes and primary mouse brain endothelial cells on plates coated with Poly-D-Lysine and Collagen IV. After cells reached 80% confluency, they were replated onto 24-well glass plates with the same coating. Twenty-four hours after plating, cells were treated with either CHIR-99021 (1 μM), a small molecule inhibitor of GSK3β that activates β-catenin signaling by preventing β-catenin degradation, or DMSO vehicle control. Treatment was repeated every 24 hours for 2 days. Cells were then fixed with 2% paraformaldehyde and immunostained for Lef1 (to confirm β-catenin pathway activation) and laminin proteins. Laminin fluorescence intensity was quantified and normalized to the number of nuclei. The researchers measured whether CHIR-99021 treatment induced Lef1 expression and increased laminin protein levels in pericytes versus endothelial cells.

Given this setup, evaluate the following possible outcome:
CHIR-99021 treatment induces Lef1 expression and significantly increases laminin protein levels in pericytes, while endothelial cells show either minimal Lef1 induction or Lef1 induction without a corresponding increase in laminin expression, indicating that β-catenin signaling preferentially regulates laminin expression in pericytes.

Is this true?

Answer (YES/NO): YES